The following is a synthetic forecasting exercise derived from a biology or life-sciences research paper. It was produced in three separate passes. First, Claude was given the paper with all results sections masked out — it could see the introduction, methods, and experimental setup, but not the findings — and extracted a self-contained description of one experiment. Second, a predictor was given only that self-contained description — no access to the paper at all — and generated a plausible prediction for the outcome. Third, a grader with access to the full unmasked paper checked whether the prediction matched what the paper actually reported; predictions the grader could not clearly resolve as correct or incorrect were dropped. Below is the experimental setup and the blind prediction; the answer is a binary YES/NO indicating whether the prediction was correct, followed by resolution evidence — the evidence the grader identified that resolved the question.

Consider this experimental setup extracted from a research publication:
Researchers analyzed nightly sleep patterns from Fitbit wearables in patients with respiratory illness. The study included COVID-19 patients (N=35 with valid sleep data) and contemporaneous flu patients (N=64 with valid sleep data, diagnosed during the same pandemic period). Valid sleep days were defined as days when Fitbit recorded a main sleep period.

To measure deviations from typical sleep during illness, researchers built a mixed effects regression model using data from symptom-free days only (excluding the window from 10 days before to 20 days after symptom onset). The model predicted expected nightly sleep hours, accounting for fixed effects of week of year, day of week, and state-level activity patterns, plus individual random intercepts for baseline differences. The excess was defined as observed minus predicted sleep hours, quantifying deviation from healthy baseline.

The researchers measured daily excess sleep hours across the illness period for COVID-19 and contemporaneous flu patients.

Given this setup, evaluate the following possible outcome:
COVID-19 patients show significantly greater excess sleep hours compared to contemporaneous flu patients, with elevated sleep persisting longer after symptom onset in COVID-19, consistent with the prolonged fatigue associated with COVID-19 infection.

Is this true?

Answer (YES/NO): NO